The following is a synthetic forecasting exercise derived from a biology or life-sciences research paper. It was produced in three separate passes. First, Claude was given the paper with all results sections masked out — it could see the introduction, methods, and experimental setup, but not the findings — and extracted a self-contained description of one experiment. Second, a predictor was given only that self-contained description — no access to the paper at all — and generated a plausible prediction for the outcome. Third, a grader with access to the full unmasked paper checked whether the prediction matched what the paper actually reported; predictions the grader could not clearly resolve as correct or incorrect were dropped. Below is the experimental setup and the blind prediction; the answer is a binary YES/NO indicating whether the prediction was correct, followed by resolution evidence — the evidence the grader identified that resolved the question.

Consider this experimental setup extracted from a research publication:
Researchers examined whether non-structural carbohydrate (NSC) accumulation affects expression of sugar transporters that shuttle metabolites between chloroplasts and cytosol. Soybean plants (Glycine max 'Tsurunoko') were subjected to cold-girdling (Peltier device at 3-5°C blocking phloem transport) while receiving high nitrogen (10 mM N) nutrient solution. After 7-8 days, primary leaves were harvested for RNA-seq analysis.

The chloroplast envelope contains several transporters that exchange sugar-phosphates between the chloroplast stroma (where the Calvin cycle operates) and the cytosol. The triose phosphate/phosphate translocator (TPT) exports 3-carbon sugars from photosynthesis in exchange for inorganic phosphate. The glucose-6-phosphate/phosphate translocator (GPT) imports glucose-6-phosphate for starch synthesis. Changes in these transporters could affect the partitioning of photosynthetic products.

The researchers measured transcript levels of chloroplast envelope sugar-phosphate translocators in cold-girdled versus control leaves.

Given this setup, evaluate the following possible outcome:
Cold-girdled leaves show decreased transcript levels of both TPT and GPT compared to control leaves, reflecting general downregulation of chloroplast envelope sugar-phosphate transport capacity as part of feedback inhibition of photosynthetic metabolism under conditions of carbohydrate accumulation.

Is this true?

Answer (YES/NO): NO